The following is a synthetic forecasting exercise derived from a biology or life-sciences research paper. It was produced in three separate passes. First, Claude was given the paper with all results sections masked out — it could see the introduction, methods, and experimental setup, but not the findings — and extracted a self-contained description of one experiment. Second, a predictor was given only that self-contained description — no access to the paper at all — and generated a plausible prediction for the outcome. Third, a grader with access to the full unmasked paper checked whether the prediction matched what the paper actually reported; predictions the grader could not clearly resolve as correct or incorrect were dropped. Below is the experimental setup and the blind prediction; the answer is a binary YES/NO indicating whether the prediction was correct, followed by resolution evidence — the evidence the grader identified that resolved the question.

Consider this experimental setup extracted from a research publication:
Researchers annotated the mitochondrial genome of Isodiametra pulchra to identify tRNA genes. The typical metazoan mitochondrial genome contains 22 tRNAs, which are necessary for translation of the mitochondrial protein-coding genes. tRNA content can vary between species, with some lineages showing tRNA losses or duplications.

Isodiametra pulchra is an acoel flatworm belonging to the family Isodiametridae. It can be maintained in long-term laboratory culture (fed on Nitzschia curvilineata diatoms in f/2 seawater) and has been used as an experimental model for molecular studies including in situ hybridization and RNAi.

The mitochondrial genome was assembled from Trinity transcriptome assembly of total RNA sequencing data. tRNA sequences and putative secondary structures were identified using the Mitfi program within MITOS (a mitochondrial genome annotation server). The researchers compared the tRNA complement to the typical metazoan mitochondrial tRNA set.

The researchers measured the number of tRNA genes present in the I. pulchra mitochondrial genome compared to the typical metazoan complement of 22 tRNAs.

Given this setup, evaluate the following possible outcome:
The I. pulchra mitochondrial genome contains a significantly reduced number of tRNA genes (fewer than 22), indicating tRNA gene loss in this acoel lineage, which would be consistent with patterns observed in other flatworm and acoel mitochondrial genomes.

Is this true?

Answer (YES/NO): NO